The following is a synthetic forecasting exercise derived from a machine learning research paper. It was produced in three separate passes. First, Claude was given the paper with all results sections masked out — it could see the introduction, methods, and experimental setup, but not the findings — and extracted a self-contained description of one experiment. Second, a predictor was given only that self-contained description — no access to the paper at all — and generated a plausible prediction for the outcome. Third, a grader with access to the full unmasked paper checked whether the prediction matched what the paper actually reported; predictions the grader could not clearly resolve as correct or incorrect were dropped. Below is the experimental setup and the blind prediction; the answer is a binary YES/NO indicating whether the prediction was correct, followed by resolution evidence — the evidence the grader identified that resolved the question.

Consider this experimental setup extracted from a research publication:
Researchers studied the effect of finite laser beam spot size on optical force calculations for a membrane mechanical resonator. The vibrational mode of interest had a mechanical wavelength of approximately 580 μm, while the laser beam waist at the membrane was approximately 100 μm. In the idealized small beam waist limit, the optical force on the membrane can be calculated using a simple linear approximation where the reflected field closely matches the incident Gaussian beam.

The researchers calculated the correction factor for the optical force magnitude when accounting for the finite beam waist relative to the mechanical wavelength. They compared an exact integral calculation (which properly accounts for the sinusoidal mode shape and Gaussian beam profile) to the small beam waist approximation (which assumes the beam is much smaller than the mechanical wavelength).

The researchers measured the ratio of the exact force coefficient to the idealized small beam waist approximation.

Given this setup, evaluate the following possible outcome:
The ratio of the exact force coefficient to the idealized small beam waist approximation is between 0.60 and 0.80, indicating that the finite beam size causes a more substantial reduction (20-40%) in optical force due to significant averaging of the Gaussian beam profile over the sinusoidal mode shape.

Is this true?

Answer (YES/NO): NO